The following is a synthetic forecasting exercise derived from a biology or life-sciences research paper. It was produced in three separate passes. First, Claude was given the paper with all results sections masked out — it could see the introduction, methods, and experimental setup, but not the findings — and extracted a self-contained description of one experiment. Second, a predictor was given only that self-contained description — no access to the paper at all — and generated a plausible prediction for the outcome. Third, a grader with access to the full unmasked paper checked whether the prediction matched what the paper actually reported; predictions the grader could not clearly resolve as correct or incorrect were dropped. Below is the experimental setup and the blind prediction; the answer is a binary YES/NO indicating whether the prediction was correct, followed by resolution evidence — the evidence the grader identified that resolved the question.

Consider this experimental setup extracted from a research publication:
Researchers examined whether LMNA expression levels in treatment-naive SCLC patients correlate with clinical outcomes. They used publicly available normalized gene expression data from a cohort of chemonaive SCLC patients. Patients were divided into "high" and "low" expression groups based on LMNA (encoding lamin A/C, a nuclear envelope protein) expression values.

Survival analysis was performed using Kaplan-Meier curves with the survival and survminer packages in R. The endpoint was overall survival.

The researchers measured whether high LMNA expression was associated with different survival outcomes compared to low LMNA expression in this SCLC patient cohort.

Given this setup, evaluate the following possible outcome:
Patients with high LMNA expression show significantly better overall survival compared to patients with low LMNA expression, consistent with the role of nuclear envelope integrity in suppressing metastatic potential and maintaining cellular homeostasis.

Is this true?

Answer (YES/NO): YES